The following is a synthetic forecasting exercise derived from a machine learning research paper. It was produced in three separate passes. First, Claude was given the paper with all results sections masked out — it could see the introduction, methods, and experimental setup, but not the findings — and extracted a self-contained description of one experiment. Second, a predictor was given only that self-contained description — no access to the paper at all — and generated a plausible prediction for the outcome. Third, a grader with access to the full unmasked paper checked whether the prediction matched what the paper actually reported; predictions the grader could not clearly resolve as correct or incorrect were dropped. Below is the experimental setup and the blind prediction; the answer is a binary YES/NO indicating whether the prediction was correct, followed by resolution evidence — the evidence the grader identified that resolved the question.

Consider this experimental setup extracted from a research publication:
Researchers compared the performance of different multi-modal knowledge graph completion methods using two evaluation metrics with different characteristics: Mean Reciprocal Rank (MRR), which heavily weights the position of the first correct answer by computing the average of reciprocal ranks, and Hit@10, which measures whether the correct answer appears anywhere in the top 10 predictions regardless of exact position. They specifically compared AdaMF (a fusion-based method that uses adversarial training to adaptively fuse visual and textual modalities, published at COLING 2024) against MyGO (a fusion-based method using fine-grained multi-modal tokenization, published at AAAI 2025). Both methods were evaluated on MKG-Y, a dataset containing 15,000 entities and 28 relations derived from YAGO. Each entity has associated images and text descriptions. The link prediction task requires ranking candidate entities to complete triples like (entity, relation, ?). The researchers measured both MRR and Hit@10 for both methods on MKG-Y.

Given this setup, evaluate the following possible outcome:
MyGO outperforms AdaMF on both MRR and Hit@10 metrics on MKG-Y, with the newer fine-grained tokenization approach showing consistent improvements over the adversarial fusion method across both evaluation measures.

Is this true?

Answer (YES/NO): NO